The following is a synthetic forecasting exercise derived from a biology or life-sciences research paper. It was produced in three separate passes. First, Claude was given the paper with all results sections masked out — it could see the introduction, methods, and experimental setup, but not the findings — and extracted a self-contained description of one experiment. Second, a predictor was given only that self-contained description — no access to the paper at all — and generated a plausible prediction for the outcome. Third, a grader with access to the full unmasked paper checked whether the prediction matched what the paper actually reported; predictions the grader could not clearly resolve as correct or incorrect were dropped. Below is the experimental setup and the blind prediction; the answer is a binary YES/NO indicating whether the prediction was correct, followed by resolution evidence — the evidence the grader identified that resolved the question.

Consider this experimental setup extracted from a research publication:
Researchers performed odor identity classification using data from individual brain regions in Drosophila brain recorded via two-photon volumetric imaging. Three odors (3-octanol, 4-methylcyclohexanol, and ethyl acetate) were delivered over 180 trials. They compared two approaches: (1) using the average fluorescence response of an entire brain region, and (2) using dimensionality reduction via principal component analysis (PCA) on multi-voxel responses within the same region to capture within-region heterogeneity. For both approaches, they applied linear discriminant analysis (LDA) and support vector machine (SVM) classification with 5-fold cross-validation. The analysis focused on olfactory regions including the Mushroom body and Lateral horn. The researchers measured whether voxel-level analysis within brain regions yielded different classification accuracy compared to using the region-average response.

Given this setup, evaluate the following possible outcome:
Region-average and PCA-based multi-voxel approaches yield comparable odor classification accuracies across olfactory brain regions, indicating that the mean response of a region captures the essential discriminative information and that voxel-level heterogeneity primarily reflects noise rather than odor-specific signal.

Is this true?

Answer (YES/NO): NO